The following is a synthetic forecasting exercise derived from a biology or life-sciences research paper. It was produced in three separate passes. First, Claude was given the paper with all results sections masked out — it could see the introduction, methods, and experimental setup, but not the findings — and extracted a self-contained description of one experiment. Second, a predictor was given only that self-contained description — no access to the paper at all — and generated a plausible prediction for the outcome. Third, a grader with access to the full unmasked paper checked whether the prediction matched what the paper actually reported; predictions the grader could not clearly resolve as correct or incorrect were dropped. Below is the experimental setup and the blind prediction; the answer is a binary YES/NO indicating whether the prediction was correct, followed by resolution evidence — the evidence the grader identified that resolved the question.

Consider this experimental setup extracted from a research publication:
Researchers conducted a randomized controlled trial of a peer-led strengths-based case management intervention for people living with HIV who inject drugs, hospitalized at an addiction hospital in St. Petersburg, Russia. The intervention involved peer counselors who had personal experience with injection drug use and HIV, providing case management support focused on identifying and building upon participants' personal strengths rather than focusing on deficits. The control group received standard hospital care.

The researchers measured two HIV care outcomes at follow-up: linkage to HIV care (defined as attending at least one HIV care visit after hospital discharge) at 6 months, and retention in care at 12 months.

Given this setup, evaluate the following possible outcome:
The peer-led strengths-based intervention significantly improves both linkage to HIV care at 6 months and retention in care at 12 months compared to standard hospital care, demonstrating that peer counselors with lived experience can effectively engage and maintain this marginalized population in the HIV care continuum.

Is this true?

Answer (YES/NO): NO